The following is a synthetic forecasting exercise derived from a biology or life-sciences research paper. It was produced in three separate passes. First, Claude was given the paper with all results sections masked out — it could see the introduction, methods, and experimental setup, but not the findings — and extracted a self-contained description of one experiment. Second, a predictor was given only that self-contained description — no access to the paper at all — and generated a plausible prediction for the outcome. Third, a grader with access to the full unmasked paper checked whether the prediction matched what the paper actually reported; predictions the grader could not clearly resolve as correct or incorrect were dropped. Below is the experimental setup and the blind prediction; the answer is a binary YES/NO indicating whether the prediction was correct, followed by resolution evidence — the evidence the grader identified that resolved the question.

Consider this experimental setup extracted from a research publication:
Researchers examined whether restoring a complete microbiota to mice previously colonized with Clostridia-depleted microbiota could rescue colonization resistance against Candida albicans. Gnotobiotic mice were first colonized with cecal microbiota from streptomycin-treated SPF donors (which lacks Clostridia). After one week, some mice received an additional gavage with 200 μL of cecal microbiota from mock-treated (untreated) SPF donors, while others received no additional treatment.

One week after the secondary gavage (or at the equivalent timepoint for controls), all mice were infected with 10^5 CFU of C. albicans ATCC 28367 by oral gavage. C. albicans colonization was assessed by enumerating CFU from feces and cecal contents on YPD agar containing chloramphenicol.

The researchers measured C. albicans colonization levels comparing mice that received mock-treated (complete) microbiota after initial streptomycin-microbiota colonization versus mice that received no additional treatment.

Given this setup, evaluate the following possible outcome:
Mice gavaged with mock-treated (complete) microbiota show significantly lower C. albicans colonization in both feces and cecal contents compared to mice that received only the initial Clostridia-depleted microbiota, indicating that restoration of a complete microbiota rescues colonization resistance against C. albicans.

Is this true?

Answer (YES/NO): YES